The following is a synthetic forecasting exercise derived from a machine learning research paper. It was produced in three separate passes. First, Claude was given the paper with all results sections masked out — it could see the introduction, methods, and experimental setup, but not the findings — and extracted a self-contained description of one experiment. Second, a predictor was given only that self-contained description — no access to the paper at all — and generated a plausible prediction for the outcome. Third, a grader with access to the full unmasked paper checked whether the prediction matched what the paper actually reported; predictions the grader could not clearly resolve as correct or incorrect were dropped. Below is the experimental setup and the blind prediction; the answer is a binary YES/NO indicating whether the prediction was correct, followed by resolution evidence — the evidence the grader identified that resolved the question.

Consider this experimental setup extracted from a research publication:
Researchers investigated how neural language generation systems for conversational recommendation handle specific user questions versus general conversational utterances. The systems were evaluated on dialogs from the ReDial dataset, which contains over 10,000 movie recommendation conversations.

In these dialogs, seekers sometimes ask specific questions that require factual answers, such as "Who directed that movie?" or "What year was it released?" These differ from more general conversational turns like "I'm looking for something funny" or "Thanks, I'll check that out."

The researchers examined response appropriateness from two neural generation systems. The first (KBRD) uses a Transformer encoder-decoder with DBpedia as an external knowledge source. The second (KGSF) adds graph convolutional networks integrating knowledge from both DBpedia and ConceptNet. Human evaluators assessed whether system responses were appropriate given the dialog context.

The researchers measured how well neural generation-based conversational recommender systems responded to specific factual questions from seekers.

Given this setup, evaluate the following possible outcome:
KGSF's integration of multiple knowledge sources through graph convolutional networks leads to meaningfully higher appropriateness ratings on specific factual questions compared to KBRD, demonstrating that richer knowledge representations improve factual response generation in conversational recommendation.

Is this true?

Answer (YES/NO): NO